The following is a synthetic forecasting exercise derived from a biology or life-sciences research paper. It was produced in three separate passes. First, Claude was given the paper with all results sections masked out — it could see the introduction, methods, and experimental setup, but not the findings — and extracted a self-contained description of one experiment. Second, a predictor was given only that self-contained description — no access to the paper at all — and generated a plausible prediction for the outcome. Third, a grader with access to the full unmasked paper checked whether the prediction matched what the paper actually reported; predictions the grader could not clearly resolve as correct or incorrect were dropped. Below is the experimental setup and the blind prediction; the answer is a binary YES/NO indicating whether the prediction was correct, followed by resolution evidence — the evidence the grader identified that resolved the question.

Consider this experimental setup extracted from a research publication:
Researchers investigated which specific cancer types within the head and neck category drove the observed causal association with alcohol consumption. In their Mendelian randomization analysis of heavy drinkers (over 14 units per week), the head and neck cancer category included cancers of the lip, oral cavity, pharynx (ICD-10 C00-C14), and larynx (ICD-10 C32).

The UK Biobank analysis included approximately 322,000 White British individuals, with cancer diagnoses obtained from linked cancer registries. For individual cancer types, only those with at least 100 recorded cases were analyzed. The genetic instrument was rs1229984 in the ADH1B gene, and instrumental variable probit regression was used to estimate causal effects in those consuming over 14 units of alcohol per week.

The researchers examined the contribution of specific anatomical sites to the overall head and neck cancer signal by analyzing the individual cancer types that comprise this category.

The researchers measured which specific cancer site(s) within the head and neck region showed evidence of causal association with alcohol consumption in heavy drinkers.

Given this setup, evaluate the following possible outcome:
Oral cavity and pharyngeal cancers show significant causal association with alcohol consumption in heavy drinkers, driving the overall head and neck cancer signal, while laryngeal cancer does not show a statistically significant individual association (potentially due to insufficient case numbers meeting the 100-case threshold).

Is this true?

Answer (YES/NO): NO